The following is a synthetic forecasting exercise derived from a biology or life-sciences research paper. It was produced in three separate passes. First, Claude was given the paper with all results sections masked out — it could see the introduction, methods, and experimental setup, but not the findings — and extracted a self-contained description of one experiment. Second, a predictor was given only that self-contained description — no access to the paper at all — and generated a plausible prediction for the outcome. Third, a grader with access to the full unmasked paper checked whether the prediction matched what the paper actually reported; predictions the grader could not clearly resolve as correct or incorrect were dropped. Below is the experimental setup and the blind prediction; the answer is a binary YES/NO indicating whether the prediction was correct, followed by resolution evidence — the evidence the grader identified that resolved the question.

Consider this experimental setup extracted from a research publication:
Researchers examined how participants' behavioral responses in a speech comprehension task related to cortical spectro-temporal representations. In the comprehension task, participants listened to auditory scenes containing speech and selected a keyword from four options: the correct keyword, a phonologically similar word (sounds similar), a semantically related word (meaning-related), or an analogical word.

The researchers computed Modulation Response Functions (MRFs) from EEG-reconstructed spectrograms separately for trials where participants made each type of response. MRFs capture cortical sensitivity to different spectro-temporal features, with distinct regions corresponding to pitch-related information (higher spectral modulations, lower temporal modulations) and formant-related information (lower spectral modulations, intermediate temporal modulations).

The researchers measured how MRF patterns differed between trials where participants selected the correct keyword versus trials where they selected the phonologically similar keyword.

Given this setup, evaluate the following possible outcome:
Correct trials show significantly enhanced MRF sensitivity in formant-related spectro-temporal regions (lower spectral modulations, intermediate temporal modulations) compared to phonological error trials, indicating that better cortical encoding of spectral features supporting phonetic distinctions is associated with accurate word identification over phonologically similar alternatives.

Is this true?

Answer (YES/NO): YES